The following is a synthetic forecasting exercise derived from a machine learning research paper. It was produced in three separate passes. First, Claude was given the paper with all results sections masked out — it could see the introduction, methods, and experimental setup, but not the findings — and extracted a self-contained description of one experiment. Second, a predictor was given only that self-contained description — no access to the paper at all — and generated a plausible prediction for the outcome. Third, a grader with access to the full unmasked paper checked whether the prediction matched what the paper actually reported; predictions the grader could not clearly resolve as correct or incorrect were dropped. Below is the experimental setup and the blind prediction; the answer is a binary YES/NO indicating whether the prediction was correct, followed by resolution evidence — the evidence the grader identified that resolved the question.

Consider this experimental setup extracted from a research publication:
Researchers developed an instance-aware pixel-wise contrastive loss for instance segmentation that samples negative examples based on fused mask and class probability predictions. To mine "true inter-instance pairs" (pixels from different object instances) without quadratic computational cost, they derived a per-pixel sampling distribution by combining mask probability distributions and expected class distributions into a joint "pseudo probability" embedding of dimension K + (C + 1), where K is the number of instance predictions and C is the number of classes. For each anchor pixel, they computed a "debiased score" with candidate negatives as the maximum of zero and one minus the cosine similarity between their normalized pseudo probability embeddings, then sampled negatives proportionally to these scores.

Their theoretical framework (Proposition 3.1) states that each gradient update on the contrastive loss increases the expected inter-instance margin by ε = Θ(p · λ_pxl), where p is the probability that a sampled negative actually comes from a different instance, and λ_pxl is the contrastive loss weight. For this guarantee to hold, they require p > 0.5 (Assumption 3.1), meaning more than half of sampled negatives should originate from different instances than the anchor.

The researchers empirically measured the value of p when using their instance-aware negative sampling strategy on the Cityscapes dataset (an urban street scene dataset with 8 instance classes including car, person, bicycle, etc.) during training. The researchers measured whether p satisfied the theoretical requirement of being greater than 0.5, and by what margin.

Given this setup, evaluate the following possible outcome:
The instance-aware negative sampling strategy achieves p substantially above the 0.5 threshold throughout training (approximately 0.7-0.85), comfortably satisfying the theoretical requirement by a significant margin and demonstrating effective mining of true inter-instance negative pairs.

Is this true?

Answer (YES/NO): NO